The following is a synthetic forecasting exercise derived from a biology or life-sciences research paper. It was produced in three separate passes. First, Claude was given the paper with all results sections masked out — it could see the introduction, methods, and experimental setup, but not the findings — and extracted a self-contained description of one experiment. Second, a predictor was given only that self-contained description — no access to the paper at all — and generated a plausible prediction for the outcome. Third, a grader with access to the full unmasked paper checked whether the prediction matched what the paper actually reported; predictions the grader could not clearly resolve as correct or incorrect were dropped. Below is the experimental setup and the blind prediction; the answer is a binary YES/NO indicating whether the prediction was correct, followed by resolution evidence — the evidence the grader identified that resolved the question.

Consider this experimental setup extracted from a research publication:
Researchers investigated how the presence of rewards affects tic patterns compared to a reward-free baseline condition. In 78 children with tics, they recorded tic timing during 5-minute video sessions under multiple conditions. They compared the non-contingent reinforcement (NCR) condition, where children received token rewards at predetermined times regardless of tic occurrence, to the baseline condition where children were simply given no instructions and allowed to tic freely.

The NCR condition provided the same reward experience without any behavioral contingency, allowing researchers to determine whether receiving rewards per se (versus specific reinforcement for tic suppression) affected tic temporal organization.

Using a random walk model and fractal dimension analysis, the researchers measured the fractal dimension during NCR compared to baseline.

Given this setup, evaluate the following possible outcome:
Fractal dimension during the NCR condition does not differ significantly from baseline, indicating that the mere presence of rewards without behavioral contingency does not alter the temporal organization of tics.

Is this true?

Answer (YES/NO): YES